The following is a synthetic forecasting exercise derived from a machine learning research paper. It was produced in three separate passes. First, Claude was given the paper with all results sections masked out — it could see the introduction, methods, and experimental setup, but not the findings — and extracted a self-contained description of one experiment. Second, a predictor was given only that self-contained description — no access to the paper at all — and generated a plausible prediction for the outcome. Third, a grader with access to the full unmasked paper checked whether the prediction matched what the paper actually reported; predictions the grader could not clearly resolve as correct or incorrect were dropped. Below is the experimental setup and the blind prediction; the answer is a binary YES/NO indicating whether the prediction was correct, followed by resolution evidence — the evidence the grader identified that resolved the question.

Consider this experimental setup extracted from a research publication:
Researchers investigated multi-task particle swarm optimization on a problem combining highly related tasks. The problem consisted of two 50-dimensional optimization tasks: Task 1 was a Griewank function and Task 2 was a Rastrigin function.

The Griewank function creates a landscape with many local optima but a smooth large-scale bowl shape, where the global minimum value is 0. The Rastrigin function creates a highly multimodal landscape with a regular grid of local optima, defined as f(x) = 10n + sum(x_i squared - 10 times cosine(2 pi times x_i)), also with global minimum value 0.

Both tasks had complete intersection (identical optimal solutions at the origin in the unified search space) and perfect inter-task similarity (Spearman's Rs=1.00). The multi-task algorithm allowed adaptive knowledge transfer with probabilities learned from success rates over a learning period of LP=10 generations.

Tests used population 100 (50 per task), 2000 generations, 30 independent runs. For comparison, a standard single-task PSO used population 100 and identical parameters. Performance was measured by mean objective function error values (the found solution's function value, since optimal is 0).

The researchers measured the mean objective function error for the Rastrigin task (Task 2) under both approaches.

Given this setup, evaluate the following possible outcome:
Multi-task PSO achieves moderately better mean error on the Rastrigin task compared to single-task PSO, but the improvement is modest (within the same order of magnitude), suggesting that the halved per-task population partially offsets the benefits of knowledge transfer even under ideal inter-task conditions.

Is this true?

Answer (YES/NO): NO